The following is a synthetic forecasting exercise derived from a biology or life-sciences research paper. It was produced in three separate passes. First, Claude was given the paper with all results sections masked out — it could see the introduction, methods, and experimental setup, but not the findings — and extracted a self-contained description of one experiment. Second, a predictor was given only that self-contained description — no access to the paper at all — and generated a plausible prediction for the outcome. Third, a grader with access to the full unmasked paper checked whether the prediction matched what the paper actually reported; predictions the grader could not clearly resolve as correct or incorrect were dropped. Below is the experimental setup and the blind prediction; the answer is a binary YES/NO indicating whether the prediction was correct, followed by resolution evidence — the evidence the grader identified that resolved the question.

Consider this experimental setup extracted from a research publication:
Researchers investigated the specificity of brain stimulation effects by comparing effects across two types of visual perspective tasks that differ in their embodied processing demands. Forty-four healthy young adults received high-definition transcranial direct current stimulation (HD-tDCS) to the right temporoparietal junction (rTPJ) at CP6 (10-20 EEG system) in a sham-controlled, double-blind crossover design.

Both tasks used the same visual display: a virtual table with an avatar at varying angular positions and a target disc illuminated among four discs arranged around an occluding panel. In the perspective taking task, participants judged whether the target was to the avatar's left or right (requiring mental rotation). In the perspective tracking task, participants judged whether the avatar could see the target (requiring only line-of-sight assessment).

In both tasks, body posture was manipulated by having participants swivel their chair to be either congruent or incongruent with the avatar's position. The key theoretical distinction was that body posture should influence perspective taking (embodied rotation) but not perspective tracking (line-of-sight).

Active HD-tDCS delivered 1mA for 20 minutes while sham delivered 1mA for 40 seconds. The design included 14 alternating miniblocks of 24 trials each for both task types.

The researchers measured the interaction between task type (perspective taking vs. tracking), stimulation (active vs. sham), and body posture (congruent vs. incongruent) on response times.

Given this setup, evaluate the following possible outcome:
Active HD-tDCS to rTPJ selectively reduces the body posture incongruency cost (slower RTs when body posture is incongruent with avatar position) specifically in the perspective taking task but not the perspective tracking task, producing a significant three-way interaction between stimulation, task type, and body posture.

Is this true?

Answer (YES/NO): NO